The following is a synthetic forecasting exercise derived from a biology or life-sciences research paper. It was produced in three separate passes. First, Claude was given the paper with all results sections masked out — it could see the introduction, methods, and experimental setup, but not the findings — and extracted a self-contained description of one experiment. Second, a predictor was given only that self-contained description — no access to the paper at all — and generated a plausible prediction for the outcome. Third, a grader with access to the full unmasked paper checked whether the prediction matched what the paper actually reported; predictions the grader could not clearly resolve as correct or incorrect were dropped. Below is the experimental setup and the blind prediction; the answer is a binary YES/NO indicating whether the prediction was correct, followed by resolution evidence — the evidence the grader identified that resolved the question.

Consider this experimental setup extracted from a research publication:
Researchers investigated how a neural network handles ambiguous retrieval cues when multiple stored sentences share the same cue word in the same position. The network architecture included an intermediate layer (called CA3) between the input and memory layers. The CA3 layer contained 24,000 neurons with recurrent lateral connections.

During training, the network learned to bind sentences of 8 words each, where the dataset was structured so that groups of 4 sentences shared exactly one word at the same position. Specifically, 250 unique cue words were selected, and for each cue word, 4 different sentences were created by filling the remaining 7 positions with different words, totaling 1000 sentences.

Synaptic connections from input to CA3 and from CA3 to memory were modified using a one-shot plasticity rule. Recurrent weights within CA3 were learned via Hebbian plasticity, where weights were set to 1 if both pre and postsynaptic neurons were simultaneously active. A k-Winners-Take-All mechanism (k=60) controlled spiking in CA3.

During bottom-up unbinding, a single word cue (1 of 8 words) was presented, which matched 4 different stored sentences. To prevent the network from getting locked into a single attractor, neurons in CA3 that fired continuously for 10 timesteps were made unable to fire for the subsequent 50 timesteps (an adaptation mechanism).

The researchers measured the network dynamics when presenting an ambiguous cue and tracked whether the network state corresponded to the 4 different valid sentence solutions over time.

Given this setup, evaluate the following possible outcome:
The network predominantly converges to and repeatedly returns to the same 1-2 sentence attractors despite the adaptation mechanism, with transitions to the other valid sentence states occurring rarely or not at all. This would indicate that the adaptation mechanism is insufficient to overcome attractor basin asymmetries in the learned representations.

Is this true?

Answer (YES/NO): NO